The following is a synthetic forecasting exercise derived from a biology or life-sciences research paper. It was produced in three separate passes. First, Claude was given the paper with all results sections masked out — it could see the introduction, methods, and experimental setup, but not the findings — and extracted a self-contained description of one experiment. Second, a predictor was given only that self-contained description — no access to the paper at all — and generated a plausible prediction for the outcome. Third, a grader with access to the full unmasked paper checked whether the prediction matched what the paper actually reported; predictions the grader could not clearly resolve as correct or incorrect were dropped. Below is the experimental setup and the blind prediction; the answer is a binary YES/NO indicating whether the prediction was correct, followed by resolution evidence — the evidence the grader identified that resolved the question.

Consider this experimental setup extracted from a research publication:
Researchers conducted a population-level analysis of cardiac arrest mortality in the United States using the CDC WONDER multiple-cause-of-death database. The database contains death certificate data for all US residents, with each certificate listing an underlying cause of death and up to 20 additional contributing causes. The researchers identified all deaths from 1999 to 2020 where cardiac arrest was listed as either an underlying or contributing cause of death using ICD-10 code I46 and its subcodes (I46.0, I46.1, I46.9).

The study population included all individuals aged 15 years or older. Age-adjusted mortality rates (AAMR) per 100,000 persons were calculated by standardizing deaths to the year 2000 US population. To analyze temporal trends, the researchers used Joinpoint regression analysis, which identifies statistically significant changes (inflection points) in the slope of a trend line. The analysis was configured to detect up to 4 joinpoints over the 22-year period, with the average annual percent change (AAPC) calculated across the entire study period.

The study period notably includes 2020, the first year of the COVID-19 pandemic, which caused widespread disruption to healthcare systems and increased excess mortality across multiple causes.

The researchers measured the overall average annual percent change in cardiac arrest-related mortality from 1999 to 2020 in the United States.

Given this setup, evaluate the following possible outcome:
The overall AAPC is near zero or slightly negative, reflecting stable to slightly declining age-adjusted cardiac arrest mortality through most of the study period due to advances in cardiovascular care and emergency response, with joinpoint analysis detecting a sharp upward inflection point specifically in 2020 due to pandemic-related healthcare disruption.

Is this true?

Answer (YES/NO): NO